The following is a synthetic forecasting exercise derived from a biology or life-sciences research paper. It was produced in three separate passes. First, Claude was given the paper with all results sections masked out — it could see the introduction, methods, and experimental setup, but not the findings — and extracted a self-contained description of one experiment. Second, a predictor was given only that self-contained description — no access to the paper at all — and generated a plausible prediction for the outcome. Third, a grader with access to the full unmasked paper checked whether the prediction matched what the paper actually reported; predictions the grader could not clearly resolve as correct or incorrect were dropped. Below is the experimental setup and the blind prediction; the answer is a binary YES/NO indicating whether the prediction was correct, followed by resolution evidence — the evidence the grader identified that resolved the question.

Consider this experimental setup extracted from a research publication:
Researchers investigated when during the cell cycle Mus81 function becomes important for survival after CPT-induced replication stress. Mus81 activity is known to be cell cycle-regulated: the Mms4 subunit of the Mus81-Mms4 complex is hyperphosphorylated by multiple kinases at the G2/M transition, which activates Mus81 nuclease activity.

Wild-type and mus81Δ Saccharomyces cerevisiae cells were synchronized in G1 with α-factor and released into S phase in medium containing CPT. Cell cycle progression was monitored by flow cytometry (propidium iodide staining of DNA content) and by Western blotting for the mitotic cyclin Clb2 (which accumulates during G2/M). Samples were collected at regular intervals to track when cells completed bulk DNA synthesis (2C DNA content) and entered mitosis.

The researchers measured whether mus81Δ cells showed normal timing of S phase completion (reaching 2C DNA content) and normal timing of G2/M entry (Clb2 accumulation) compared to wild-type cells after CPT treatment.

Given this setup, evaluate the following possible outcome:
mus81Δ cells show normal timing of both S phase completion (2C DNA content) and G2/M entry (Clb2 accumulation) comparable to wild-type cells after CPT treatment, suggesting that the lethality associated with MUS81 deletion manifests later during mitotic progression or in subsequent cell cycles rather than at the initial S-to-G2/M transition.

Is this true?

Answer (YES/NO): NO